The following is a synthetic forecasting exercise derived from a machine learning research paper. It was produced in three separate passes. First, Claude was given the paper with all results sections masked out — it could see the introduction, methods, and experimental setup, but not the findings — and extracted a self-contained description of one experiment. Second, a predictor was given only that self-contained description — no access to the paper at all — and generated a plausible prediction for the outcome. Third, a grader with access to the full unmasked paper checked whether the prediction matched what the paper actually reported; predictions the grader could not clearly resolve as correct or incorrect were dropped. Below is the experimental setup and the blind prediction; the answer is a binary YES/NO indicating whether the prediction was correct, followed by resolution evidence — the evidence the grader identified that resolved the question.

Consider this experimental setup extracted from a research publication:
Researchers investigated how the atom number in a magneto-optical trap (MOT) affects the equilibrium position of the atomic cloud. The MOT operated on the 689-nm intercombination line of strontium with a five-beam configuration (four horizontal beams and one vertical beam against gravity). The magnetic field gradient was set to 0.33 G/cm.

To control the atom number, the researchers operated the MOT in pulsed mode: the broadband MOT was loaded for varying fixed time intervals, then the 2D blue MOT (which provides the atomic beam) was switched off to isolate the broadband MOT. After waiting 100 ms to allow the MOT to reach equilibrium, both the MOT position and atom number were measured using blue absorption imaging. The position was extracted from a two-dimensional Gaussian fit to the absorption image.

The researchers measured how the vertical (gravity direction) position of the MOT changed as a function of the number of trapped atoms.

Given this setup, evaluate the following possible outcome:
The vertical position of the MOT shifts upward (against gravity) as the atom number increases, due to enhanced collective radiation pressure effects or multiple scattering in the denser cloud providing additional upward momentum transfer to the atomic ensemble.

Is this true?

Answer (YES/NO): NO